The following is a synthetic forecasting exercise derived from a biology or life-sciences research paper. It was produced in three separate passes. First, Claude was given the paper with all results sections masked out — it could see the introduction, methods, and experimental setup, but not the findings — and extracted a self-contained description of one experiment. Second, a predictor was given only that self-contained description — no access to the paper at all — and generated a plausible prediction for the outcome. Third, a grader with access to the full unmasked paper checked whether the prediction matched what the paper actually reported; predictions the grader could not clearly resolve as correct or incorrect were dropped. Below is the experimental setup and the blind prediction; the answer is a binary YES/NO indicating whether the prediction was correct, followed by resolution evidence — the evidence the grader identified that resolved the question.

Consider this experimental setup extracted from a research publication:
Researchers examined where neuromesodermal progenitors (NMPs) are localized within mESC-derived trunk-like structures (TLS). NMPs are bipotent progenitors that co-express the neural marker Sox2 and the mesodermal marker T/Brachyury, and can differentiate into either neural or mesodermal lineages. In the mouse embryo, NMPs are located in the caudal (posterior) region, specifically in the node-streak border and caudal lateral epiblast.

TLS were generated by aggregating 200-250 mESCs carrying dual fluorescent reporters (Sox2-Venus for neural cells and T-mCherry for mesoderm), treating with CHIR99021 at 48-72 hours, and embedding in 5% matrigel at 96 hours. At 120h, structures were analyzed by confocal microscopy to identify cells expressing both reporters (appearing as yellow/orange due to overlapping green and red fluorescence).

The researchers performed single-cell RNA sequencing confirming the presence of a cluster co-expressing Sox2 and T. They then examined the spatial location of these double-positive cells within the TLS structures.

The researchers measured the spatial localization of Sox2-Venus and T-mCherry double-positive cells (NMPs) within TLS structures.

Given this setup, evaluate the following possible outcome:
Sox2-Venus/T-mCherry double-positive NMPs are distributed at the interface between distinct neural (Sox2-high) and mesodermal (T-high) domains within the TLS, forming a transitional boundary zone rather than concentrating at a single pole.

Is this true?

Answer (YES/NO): NO